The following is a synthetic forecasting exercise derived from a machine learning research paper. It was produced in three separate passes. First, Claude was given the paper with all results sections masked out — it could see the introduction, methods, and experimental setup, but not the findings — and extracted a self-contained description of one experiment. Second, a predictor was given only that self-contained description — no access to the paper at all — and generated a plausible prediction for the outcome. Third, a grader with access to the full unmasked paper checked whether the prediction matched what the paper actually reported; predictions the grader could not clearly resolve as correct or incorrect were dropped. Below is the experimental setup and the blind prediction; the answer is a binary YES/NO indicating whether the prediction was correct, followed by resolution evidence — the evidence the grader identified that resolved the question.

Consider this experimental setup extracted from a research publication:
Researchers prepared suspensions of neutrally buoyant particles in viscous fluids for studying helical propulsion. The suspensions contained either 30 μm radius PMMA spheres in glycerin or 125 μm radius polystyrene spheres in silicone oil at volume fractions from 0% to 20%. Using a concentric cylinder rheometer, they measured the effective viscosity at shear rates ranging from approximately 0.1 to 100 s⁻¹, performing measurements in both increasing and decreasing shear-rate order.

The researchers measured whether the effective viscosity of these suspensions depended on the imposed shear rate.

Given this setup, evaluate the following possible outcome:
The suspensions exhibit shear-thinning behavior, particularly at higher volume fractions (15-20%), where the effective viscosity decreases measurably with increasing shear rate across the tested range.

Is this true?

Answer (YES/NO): NO